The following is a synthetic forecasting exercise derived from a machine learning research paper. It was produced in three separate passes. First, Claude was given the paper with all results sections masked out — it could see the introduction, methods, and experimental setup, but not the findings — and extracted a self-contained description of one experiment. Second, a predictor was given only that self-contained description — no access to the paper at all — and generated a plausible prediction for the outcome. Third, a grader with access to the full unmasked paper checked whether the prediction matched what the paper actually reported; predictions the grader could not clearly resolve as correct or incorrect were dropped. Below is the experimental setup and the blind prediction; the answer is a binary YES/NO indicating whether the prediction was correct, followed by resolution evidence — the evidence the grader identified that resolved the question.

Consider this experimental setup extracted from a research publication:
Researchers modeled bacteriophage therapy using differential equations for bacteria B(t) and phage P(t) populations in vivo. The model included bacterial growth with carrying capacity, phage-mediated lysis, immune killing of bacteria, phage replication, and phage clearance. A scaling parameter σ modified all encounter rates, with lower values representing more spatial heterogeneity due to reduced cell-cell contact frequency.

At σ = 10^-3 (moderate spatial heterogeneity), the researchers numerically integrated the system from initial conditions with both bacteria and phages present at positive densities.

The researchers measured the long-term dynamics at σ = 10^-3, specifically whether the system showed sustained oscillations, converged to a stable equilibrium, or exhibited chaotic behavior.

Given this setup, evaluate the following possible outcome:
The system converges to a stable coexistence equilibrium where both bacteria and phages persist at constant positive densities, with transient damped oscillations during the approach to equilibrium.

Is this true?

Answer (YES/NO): YES